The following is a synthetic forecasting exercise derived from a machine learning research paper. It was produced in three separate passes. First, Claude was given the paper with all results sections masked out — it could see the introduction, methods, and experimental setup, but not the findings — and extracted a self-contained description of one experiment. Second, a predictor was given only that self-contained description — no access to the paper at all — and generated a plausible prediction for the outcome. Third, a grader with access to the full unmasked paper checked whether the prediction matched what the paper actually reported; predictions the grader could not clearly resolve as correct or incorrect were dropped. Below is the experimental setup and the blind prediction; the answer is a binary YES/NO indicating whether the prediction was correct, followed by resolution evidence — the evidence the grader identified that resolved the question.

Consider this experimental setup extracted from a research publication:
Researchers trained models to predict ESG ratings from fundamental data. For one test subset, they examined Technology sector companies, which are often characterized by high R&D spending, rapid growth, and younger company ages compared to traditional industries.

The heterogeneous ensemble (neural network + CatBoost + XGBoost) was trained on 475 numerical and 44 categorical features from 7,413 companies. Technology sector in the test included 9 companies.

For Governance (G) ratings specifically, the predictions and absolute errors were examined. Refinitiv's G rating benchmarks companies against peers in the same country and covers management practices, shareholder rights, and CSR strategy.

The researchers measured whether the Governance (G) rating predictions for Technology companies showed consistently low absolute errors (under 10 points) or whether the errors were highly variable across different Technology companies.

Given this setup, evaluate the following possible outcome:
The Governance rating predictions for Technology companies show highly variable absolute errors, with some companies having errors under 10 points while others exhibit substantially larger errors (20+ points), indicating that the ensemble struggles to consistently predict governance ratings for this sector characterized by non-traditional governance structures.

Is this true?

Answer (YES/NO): YES